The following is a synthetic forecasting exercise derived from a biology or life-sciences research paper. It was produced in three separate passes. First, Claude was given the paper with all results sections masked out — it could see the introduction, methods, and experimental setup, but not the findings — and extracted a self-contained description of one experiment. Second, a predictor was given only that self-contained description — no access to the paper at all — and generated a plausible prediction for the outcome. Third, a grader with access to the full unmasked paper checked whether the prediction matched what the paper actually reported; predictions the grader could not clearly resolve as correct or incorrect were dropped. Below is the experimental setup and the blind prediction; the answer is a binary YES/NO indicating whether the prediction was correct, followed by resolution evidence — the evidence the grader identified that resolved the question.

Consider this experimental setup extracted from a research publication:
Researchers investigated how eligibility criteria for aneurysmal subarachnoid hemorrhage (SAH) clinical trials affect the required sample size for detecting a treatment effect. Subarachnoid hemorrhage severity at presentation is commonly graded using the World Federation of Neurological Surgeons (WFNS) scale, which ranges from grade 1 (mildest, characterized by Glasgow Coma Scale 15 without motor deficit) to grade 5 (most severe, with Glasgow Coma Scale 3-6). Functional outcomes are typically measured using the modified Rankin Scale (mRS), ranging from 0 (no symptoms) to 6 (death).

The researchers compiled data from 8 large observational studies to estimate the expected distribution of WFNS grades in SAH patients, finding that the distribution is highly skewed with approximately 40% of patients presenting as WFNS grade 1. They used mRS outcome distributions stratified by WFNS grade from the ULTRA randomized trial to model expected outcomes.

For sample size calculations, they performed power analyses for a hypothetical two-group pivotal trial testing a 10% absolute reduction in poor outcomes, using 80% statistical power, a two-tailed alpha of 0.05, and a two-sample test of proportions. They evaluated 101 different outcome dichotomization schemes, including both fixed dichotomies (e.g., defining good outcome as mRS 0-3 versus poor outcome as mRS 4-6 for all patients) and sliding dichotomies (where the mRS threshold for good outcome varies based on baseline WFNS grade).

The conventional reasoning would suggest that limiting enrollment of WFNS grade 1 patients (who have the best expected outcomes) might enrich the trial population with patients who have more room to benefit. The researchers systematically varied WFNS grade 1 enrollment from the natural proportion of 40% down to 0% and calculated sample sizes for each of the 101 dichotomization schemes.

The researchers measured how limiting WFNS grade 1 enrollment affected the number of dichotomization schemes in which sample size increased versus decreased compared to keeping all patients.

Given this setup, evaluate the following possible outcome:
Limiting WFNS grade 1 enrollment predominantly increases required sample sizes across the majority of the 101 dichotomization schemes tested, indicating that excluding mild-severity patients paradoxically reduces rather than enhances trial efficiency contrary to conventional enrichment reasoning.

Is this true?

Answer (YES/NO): YES